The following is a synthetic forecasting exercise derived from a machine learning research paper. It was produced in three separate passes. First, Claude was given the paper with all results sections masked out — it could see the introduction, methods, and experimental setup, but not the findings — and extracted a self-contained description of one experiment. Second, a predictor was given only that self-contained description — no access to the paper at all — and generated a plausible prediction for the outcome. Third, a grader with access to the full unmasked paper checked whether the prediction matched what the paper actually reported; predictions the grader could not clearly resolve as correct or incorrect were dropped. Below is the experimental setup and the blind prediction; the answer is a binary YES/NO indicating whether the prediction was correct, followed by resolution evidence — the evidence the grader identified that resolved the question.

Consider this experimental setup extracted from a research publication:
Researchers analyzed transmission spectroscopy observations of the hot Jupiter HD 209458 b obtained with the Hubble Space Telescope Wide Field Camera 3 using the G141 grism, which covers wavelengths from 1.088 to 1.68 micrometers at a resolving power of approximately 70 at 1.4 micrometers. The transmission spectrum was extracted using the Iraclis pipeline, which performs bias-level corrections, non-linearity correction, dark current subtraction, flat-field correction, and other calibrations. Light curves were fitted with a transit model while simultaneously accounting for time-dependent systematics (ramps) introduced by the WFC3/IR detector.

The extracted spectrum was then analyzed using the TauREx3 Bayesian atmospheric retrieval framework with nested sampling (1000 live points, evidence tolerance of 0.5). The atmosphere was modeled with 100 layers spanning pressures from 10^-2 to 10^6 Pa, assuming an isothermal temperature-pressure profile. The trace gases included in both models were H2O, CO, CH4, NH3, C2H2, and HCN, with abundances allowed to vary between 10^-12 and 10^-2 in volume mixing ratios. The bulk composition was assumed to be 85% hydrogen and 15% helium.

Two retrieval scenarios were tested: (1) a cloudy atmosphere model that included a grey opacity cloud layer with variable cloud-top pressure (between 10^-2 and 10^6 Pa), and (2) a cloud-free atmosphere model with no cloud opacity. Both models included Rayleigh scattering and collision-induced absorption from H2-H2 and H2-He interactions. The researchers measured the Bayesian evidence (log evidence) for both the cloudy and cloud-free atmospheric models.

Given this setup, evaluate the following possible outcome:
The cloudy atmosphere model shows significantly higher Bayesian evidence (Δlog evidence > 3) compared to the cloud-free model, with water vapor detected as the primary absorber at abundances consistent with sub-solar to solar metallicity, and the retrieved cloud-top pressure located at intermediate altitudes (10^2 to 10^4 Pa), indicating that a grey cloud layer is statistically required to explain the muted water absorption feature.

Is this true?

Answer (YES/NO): YES